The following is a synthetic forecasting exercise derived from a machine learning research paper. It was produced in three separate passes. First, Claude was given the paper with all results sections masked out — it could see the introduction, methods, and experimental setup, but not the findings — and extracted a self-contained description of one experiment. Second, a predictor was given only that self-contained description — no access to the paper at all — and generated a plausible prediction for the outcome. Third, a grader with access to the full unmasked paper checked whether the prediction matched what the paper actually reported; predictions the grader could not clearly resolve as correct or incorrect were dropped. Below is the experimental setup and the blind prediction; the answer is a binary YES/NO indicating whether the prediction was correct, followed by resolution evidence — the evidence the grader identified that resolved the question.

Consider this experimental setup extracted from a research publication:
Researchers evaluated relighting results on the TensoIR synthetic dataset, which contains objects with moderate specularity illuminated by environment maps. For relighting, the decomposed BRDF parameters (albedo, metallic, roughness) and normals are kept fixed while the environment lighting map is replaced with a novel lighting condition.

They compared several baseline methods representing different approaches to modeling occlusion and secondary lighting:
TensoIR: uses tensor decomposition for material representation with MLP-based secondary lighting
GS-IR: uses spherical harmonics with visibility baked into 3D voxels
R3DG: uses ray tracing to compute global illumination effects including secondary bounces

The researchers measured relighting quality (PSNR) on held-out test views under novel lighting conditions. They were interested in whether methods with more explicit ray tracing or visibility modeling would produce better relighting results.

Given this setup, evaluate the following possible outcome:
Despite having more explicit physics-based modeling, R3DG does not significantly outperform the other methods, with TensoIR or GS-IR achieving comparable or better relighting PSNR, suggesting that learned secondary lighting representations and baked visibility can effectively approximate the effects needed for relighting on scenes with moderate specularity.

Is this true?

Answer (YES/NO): YES